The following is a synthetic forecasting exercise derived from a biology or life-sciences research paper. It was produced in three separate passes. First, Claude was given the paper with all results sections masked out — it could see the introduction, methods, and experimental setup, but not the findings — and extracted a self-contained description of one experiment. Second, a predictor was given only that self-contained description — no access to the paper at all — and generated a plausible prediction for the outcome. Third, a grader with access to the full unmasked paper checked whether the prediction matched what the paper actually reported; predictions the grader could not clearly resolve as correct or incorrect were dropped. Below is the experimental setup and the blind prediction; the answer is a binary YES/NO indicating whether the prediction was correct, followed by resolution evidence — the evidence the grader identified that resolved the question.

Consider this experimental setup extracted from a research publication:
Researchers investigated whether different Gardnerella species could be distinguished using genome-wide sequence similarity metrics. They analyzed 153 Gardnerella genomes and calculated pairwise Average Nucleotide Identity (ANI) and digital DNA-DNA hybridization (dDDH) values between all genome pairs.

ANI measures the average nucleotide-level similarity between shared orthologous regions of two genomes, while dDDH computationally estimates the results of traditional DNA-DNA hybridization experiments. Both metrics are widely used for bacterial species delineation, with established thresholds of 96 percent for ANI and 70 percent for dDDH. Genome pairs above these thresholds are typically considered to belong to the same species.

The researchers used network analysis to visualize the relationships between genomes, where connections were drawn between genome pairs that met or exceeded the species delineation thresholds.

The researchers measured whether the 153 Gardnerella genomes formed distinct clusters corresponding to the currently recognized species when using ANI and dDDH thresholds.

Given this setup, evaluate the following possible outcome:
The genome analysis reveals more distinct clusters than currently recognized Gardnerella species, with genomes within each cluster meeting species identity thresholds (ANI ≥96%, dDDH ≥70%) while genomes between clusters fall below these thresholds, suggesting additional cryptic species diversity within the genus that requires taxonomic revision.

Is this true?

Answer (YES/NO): NO